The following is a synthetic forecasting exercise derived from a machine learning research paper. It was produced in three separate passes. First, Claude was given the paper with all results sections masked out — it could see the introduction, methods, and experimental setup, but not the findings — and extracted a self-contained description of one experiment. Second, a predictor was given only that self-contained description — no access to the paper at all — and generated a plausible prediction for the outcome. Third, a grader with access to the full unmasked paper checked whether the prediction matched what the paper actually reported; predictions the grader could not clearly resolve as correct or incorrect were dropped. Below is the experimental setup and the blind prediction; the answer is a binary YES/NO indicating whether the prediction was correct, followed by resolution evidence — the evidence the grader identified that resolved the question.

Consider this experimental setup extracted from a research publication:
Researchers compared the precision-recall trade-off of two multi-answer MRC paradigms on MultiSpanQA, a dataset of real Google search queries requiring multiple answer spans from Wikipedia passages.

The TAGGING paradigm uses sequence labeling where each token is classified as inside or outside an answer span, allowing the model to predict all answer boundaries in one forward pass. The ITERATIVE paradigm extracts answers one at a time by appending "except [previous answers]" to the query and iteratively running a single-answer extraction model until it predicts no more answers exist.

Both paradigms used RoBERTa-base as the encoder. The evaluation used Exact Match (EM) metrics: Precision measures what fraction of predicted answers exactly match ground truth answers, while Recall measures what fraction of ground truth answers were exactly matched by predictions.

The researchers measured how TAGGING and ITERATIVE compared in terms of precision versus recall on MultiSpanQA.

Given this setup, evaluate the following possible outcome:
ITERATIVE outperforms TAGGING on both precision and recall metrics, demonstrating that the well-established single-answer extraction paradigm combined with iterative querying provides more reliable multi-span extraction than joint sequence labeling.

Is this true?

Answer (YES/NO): NO